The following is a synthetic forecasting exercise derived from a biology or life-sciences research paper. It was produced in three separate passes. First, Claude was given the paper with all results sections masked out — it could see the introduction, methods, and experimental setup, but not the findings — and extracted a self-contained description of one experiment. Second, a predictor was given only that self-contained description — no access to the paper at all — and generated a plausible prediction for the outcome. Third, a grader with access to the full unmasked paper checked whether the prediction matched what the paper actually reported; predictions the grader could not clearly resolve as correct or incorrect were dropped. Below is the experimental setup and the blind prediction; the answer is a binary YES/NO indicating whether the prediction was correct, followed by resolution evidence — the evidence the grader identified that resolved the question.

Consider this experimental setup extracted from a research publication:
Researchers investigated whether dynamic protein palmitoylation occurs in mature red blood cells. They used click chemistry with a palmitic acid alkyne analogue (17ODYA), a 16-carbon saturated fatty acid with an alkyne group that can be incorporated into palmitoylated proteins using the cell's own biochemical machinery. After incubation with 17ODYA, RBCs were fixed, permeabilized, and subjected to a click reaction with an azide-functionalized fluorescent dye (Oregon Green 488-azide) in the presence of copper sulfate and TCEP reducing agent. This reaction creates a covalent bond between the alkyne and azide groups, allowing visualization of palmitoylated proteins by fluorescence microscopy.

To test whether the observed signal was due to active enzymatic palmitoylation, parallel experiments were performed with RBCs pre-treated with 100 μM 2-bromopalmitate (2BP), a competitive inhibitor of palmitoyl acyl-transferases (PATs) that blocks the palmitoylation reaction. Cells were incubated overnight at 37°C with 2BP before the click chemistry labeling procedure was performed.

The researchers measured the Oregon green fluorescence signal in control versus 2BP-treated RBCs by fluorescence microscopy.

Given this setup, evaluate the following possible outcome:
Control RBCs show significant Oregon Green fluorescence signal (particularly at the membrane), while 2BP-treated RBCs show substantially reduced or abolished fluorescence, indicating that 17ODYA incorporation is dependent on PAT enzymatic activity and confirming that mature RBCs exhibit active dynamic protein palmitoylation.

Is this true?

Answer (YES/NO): YES